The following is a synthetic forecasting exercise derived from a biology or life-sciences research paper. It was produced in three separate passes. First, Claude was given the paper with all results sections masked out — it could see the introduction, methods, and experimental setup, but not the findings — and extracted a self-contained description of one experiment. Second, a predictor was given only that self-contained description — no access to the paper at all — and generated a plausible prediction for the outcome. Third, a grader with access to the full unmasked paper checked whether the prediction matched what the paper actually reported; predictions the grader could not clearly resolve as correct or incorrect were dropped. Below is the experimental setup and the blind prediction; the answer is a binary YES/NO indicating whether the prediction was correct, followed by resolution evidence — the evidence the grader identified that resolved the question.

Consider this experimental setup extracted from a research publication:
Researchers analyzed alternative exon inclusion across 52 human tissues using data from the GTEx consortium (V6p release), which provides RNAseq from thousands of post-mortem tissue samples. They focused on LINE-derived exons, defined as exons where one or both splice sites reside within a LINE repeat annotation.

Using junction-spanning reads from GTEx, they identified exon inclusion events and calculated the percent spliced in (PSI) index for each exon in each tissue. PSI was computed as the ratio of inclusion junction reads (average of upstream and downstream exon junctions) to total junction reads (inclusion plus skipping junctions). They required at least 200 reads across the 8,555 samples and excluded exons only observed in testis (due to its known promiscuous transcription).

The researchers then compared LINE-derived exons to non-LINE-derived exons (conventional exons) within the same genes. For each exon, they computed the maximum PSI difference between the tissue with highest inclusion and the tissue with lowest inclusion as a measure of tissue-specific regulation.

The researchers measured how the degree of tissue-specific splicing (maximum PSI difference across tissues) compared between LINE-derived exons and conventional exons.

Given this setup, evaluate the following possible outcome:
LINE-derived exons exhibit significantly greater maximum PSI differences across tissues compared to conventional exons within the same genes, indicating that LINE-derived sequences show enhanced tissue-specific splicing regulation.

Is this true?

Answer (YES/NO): NO